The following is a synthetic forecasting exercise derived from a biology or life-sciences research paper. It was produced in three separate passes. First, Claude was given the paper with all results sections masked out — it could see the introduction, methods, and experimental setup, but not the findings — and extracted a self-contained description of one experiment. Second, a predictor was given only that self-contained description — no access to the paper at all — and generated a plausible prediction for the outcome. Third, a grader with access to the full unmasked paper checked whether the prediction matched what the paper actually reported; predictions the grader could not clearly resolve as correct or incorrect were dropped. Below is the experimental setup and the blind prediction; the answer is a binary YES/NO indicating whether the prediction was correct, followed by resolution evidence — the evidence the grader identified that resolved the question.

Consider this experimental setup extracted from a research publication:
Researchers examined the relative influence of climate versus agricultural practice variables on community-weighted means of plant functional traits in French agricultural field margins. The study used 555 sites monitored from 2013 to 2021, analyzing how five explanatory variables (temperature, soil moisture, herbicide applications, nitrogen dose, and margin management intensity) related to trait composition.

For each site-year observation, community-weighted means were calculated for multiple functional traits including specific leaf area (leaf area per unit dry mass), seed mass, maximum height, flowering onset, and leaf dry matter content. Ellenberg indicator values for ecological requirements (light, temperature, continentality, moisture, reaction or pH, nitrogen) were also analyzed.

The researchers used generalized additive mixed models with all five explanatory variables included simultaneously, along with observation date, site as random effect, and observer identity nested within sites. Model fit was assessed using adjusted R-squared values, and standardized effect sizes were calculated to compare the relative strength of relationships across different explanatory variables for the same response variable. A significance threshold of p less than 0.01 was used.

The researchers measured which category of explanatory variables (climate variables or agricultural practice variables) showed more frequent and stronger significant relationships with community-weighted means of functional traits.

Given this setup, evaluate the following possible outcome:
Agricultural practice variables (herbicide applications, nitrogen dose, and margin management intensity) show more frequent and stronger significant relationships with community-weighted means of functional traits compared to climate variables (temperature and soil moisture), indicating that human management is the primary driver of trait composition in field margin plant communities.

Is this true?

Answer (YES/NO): NO